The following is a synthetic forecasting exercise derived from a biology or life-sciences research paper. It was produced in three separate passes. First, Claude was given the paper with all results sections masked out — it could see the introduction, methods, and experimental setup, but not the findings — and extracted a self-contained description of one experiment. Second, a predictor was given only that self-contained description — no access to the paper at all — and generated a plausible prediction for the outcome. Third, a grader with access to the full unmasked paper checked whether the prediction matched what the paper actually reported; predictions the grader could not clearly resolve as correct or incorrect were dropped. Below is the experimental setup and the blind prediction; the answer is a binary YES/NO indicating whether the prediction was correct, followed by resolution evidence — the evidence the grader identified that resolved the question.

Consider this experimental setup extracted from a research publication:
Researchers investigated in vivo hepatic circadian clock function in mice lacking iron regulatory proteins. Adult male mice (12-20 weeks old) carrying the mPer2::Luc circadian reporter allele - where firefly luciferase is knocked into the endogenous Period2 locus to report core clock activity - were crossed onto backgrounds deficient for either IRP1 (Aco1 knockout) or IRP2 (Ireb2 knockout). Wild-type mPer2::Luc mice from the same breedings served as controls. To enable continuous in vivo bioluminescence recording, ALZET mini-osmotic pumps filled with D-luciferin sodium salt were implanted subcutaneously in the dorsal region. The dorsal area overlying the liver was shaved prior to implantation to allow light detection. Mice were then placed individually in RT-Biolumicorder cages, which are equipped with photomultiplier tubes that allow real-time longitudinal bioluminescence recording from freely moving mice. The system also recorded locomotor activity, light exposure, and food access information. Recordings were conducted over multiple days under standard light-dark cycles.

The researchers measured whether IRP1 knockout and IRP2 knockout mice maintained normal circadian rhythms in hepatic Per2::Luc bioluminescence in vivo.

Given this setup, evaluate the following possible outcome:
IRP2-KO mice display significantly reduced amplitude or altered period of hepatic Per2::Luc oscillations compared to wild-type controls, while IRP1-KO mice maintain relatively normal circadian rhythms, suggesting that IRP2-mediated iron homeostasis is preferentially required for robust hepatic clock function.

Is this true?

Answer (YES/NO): NO